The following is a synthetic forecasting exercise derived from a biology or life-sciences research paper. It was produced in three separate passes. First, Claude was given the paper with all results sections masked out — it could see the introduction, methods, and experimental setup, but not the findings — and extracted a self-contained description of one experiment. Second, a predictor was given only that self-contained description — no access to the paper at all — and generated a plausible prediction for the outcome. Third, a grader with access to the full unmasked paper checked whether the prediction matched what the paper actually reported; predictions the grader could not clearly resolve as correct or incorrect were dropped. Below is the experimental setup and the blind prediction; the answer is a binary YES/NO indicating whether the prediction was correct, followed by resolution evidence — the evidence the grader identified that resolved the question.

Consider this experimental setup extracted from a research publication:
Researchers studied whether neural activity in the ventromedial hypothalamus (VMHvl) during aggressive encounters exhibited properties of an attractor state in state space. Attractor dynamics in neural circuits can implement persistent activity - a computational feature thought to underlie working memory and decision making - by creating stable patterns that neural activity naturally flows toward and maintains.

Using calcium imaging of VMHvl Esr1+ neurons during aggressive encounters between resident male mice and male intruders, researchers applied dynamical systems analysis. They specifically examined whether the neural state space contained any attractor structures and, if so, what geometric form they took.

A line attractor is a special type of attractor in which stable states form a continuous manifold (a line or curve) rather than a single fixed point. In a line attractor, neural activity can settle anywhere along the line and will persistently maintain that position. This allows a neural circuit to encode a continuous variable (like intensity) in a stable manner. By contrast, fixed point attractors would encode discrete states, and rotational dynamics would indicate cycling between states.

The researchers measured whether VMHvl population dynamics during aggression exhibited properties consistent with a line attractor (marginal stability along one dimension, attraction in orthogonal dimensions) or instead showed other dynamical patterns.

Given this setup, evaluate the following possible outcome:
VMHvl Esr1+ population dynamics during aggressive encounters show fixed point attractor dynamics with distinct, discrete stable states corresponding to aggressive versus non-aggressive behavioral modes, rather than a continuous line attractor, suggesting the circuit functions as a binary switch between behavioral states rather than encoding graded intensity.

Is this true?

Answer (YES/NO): NO